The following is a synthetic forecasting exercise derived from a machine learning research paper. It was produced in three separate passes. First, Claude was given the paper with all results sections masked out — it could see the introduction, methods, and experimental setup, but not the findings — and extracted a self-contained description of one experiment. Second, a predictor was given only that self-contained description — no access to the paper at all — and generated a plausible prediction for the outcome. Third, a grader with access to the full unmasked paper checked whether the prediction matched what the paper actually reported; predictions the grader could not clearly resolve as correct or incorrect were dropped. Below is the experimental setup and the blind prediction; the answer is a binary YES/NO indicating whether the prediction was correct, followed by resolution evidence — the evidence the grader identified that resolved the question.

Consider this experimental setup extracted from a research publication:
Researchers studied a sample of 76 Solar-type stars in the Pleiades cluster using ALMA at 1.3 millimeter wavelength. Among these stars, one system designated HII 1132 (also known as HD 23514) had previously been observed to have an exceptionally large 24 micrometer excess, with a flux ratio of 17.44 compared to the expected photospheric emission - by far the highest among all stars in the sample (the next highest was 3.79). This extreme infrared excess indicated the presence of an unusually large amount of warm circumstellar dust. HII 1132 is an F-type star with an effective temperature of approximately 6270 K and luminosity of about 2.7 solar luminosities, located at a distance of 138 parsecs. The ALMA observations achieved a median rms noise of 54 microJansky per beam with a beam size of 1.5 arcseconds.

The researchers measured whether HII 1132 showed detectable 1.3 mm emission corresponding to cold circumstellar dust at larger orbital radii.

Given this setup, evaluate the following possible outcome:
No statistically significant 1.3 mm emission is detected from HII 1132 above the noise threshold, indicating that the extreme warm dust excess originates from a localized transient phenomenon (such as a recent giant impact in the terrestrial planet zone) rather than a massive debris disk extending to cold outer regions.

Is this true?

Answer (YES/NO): YES